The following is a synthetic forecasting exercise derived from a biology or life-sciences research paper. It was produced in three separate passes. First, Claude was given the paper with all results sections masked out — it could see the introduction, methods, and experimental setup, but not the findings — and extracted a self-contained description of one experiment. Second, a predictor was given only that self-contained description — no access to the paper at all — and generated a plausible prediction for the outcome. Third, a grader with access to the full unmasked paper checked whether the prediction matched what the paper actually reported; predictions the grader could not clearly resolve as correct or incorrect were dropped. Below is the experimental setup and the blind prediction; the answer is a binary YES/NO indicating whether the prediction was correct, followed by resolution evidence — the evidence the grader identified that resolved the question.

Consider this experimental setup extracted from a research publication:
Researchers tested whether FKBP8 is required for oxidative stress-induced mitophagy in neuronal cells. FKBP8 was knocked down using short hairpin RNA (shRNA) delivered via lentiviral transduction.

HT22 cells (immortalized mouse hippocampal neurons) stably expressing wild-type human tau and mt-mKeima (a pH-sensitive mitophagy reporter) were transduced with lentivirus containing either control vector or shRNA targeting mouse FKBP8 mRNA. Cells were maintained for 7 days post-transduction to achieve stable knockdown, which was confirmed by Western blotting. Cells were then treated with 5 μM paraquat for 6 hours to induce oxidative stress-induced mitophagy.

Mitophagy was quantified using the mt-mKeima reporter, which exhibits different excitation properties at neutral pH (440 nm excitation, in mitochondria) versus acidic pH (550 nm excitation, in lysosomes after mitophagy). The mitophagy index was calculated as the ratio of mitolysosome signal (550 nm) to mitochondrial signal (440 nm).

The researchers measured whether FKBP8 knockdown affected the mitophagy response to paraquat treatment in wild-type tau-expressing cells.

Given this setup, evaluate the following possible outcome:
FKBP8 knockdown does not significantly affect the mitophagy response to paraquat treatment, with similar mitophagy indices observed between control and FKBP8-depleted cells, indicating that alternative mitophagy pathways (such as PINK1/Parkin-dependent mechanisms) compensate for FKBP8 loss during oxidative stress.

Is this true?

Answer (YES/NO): YES